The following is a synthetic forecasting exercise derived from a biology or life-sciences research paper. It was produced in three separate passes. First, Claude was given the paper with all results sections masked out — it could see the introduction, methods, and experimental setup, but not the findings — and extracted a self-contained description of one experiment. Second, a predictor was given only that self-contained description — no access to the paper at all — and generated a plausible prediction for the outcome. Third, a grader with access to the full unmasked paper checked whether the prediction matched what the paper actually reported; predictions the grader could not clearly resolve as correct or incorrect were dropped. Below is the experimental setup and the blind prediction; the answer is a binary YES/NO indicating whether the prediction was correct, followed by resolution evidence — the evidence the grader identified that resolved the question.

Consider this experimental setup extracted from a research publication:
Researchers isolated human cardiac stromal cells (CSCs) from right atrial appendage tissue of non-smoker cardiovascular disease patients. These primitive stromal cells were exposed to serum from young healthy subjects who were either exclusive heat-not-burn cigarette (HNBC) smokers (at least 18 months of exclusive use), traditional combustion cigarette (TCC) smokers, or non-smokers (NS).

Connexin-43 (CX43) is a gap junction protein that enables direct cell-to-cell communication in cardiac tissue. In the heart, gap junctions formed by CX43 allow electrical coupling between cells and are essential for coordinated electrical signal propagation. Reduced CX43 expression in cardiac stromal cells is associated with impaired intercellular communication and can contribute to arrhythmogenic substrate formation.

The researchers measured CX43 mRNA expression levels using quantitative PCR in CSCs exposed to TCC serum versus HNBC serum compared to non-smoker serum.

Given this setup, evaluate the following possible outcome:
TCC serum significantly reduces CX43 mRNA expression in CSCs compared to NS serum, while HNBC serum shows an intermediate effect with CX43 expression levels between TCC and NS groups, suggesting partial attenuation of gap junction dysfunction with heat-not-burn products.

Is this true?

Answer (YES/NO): NO